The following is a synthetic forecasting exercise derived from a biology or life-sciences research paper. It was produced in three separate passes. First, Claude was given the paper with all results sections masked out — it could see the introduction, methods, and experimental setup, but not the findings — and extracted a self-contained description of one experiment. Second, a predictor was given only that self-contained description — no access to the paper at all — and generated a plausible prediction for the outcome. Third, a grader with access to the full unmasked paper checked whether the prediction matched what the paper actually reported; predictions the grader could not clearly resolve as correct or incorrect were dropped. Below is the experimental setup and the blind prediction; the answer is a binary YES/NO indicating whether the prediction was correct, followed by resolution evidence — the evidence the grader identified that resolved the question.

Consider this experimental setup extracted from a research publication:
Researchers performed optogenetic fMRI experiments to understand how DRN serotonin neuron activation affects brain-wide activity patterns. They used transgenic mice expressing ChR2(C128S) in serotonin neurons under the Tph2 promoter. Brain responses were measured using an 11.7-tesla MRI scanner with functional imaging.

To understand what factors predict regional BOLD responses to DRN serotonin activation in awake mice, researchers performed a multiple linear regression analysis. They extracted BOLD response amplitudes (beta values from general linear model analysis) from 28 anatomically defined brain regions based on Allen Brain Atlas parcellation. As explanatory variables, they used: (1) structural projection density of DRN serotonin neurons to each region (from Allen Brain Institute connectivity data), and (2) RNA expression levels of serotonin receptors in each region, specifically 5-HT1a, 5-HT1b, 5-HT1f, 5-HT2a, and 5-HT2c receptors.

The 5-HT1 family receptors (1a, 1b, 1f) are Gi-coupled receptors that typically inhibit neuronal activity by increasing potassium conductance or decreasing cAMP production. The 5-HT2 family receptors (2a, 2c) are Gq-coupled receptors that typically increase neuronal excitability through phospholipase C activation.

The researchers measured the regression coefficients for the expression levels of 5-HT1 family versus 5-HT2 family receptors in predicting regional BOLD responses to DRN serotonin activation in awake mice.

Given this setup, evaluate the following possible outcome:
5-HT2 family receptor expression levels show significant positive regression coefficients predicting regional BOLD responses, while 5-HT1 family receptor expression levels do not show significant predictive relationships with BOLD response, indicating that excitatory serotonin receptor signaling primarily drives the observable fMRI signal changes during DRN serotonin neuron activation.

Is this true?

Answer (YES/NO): NO